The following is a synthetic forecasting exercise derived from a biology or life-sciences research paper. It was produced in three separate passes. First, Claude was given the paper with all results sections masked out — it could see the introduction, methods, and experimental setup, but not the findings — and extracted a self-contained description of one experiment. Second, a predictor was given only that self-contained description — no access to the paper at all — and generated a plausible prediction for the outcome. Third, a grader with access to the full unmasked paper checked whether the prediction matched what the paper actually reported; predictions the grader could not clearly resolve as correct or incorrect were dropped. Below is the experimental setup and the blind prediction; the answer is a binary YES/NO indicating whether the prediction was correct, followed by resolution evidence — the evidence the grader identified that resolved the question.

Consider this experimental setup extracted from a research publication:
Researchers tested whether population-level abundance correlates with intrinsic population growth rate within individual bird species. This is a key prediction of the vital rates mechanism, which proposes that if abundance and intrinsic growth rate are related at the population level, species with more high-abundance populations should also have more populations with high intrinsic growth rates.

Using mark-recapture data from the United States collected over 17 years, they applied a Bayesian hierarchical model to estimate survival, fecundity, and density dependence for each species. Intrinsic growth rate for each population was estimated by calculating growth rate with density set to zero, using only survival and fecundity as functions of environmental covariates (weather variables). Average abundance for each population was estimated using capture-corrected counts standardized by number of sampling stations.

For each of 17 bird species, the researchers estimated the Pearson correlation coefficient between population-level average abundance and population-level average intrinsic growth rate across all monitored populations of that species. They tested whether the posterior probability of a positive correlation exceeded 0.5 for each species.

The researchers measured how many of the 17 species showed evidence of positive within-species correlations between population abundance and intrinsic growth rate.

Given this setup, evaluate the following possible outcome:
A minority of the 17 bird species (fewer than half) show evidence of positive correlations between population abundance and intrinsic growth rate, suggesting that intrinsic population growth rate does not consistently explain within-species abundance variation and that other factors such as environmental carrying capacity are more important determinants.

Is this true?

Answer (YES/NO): NO